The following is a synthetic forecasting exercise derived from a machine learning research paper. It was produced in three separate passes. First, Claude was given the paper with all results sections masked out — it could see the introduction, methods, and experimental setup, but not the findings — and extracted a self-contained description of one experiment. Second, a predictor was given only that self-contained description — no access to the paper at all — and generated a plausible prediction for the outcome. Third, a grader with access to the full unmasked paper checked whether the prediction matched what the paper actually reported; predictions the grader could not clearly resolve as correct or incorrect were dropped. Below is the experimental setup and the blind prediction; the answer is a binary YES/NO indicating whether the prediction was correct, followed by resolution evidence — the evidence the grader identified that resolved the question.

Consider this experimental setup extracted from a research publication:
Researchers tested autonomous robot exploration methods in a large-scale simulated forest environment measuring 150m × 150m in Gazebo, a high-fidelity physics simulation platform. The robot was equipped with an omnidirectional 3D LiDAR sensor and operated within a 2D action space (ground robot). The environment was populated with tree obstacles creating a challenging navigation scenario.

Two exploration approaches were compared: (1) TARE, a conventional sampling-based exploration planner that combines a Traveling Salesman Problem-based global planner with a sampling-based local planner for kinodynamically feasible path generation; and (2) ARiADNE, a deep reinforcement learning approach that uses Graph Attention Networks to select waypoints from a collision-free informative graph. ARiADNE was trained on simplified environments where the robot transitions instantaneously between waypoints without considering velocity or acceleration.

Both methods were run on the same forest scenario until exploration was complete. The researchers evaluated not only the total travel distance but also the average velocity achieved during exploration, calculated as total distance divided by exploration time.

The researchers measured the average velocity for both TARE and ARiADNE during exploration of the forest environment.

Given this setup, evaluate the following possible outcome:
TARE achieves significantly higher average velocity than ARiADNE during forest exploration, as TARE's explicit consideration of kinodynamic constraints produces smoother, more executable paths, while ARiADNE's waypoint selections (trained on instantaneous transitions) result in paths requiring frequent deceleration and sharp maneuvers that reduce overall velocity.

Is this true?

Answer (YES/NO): YES